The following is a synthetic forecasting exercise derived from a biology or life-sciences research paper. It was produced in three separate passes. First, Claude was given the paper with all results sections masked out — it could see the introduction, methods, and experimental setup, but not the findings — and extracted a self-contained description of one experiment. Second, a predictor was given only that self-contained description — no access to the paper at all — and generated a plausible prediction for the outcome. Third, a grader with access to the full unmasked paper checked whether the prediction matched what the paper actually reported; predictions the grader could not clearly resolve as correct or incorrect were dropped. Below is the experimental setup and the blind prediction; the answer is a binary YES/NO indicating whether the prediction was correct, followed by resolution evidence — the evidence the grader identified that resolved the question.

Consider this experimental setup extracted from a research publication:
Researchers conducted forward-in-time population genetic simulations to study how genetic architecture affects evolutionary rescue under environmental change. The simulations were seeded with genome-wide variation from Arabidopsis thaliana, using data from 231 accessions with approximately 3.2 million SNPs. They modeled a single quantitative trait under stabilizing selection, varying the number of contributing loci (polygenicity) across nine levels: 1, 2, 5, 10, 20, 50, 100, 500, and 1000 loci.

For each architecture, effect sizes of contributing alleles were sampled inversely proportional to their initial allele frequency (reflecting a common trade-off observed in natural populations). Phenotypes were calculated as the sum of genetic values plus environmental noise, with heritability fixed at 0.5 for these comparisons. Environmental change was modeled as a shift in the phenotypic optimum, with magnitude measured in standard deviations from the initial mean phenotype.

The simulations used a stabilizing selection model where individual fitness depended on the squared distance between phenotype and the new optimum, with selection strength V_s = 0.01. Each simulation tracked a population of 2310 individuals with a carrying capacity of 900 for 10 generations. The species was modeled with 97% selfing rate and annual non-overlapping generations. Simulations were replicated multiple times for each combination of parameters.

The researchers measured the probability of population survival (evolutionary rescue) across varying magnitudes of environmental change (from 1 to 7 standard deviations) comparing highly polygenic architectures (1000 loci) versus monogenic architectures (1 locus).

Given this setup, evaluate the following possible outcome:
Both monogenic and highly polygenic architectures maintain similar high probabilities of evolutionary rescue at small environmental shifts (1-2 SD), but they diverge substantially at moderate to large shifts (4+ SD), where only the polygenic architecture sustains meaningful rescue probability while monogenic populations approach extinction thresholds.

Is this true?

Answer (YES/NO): NO